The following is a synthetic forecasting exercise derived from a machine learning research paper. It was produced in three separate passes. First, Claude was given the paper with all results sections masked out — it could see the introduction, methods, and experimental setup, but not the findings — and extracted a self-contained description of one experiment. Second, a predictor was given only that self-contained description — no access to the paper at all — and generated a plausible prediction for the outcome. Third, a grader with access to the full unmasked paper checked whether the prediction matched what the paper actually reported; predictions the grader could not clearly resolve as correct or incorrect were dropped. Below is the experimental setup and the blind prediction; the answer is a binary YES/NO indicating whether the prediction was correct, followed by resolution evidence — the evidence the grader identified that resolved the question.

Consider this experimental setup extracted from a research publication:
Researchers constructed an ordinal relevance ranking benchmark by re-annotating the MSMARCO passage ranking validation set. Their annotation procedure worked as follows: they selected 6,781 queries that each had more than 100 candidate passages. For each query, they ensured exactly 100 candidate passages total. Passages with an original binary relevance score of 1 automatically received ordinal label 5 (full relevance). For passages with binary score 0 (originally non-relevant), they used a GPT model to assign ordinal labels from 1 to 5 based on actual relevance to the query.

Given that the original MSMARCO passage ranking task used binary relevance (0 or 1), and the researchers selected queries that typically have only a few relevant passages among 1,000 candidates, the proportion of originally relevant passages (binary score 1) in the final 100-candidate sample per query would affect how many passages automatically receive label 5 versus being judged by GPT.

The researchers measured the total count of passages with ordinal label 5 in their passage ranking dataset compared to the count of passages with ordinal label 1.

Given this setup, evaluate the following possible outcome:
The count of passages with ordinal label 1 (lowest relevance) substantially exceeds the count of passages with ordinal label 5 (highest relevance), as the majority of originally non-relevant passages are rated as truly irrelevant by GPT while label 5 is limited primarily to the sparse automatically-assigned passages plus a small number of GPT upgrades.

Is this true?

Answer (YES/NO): NO